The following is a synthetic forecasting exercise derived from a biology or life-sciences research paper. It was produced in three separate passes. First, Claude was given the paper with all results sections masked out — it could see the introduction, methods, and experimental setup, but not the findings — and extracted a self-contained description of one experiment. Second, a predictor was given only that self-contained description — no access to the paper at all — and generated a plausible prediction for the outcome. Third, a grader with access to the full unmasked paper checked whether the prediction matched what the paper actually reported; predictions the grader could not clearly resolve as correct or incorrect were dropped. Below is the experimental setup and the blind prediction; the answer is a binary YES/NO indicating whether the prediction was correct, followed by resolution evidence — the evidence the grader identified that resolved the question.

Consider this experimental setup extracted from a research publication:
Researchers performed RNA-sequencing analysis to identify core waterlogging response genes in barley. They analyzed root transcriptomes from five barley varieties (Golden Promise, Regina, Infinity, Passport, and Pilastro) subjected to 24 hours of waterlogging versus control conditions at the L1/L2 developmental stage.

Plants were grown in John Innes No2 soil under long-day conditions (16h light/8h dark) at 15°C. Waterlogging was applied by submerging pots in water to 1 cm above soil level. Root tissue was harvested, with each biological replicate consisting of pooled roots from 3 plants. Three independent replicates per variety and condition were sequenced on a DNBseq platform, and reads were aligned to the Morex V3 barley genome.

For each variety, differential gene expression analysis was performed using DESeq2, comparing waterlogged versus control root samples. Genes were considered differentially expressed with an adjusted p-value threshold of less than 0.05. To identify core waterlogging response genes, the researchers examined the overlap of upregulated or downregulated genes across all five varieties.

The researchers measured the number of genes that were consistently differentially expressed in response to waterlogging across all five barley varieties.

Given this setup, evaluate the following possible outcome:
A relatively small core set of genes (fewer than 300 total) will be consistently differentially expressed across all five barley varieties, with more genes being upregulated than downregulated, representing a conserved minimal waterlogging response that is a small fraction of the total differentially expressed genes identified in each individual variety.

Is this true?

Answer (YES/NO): YES